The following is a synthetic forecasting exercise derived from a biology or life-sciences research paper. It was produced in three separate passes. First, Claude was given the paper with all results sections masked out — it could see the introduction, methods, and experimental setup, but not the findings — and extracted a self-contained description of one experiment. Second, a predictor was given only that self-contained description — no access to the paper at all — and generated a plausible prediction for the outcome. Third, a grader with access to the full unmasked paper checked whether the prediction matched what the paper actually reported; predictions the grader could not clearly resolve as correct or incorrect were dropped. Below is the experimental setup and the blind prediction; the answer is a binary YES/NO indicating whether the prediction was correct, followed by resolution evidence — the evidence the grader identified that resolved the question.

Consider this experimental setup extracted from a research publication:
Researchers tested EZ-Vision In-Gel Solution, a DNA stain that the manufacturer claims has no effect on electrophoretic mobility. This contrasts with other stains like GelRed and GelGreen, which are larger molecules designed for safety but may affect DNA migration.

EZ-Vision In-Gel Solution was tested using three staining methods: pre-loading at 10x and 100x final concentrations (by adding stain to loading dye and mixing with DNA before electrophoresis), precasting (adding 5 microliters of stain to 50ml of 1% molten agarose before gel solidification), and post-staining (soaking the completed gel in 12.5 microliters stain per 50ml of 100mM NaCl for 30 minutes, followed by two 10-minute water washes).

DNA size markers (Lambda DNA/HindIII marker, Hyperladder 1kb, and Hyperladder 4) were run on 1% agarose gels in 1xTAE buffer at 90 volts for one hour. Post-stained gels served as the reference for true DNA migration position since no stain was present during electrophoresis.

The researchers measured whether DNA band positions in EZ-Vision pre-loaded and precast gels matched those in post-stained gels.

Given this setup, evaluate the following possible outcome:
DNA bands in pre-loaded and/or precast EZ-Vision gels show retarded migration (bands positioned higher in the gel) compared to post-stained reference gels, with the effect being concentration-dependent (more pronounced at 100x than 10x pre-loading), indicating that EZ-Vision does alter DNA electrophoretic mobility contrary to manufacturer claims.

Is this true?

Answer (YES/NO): NO